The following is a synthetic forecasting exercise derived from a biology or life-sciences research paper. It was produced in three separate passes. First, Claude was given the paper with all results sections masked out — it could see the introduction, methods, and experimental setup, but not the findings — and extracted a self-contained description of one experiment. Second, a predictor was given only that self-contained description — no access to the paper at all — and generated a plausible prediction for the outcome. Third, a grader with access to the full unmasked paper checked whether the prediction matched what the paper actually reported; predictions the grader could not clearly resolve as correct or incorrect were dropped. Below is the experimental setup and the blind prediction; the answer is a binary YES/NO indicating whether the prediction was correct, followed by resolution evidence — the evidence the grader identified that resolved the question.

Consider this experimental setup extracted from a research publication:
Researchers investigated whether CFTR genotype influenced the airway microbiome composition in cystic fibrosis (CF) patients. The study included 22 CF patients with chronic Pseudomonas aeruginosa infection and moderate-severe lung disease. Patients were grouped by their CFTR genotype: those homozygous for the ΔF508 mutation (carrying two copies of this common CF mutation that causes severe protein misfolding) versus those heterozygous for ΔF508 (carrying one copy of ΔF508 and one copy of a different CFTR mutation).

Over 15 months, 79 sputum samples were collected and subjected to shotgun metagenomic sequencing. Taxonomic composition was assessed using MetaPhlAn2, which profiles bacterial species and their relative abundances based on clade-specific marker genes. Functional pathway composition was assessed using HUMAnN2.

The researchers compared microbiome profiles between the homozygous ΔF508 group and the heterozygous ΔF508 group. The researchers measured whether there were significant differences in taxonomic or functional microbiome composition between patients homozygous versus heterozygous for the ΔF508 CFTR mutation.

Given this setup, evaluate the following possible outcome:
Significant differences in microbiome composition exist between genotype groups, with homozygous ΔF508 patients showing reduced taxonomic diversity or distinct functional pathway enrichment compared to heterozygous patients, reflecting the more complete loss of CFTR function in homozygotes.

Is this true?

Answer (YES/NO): NO